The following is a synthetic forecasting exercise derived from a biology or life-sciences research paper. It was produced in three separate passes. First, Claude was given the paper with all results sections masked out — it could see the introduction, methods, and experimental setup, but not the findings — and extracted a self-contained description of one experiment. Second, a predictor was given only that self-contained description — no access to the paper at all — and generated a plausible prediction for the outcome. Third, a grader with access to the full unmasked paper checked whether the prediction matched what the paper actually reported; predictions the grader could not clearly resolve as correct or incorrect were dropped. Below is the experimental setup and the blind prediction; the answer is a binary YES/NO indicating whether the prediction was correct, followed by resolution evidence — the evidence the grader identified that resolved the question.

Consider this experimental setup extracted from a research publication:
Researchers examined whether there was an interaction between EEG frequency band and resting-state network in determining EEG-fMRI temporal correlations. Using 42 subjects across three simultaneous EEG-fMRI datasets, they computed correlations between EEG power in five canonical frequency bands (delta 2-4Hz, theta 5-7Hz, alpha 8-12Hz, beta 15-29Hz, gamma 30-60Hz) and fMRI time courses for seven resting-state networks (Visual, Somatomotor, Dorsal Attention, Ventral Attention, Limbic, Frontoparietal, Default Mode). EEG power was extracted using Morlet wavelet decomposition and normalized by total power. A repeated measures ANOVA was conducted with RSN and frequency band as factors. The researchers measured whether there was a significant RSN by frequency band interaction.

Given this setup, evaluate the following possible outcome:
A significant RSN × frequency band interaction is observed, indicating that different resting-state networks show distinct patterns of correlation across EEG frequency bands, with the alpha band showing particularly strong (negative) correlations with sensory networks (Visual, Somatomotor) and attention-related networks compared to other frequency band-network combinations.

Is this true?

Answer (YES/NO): NO